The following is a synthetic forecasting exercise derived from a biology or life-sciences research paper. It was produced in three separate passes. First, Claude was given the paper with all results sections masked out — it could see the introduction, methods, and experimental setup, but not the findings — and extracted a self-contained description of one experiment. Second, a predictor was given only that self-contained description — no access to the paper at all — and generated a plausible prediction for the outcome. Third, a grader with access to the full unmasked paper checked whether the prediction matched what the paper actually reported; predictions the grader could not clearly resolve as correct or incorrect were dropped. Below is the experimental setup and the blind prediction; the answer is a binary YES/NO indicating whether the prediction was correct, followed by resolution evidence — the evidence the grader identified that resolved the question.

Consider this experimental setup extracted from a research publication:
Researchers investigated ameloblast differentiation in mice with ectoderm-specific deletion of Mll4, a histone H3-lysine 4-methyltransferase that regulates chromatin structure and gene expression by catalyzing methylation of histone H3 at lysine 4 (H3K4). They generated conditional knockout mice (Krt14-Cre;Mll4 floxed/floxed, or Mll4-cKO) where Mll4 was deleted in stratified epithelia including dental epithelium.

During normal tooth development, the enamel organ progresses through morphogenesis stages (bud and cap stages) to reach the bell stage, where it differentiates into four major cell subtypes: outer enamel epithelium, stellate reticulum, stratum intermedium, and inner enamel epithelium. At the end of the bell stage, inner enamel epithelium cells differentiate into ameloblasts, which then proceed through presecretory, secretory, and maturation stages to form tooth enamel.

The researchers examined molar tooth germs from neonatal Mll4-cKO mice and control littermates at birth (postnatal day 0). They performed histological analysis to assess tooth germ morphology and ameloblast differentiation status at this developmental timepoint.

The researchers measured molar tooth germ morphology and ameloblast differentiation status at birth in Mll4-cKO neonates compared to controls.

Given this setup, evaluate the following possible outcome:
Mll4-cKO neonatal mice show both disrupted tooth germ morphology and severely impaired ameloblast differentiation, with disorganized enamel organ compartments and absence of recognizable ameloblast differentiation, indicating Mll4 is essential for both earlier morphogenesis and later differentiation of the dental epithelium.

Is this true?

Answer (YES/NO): NO